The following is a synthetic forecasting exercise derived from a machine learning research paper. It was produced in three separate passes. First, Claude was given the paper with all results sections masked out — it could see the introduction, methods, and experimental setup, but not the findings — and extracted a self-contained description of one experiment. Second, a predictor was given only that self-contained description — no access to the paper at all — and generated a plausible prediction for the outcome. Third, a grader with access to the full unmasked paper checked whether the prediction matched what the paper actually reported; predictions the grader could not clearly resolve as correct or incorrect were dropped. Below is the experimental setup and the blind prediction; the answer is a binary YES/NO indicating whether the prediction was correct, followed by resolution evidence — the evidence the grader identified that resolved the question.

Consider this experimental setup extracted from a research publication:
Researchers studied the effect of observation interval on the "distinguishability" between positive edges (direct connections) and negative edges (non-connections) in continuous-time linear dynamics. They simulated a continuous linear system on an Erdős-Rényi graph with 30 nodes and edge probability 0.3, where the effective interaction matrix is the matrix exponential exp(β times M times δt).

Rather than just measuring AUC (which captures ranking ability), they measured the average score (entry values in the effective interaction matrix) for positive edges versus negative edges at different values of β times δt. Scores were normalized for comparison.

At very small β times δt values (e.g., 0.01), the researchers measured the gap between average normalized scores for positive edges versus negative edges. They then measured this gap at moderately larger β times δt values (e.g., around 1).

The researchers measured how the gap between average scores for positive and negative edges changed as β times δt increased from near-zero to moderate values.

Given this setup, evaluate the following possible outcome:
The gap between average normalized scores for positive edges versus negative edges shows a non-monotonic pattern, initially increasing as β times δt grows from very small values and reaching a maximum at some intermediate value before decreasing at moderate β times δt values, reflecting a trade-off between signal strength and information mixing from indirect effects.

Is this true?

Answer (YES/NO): NO